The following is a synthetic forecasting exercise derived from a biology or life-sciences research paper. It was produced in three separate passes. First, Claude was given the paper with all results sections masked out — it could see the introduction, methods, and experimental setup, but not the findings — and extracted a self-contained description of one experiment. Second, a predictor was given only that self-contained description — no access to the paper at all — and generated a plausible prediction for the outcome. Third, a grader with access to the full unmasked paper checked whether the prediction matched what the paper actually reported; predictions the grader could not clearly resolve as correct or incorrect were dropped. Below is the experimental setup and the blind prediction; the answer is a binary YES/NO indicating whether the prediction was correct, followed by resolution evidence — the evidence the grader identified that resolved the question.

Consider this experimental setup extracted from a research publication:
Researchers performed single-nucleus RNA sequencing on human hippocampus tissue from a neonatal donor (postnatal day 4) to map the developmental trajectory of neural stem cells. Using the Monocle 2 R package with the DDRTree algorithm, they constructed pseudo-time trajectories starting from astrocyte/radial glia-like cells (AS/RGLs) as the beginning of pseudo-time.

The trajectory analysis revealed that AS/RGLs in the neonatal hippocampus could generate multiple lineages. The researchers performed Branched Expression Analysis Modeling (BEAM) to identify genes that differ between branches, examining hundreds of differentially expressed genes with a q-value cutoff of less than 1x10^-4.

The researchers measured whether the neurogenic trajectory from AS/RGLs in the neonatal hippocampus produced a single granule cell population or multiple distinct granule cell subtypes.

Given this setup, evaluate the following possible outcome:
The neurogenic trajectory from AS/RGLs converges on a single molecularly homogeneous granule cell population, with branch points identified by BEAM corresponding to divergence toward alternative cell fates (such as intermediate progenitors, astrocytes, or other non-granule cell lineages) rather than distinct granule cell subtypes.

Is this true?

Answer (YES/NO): NO